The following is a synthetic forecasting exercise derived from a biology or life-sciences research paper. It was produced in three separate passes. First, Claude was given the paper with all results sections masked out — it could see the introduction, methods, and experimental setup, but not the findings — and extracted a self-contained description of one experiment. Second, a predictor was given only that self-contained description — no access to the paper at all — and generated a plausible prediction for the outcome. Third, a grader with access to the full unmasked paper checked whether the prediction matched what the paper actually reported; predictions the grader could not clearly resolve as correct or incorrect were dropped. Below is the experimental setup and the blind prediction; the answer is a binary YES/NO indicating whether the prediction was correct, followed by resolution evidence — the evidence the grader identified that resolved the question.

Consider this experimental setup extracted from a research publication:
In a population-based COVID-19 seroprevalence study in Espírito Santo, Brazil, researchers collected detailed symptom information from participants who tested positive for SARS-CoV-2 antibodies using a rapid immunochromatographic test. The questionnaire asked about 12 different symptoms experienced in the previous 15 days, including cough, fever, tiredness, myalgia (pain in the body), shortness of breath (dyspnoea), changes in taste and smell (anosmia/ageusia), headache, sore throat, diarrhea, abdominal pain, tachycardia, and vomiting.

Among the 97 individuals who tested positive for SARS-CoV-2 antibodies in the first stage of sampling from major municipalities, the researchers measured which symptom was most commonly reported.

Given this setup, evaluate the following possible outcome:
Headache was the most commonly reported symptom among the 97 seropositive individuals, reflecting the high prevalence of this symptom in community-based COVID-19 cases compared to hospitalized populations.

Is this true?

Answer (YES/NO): NO